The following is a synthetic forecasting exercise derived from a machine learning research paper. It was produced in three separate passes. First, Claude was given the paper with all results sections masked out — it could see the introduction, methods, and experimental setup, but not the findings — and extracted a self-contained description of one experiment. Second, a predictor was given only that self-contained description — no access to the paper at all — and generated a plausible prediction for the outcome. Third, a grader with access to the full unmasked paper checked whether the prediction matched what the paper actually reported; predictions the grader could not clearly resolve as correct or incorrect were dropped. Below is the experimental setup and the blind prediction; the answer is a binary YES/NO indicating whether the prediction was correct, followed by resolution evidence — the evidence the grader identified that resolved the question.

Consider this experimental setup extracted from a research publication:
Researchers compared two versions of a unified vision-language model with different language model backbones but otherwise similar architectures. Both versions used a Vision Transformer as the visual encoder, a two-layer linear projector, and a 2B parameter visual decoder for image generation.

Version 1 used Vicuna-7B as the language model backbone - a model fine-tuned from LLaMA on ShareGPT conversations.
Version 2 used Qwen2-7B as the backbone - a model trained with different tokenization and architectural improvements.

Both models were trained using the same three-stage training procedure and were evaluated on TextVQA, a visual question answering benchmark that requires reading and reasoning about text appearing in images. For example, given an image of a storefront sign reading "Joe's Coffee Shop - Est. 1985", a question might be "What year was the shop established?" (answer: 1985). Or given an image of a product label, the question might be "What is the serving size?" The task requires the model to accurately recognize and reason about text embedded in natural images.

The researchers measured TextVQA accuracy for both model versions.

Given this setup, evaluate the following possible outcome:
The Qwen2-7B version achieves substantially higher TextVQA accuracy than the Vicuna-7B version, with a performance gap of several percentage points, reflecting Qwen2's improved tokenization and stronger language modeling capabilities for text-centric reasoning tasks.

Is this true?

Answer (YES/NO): YES